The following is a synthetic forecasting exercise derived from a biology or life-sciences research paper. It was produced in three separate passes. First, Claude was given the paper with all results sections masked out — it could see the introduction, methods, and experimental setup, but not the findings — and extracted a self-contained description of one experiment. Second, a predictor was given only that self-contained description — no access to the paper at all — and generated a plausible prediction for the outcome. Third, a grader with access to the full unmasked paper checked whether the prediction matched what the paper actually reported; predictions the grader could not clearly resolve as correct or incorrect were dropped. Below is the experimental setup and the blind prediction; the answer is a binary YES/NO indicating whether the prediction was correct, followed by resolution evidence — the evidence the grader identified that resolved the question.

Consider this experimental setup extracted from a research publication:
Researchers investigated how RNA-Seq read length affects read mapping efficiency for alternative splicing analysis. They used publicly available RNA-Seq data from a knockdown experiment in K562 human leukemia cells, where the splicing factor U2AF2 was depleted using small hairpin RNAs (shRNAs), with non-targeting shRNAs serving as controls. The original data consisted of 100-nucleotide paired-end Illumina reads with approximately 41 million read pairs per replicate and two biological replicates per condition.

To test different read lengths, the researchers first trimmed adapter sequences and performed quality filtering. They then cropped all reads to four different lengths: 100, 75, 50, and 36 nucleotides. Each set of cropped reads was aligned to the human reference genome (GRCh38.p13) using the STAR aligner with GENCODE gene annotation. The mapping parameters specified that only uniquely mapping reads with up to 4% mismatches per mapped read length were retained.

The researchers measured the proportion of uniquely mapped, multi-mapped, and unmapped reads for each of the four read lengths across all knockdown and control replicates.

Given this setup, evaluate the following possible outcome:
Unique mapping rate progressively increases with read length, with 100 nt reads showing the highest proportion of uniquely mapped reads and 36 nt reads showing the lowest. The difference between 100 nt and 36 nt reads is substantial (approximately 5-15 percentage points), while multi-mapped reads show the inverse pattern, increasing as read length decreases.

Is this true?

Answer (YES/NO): NO